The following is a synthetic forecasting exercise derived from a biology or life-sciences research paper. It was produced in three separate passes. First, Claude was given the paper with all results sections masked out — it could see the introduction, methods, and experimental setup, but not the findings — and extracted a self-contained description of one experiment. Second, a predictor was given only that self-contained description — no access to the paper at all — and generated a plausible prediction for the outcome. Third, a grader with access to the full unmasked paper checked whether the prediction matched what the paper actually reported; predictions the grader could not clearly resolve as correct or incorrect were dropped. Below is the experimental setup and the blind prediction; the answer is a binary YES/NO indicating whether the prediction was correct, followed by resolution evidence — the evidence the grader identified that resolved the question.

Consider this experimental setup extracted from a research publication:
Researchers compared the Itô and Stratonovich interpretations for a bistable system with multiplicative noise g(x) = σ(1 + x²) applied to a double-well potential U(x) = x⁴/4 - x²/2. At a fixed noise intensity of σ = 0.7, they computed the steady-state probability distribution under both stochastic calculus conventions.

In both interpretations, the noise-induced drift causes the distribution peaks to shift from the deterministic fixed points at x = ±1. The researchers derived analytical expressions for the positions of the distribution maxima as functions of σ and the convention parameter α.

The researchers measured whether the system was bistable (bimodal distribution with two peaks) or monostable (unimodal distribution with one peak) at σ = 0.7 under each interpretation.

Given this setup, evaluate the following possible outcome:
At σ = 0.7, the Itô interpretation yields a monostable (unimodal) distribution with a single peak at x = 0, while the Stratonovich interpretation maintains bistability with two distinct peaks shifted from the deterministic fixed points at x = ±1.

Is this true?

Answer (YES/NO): YES